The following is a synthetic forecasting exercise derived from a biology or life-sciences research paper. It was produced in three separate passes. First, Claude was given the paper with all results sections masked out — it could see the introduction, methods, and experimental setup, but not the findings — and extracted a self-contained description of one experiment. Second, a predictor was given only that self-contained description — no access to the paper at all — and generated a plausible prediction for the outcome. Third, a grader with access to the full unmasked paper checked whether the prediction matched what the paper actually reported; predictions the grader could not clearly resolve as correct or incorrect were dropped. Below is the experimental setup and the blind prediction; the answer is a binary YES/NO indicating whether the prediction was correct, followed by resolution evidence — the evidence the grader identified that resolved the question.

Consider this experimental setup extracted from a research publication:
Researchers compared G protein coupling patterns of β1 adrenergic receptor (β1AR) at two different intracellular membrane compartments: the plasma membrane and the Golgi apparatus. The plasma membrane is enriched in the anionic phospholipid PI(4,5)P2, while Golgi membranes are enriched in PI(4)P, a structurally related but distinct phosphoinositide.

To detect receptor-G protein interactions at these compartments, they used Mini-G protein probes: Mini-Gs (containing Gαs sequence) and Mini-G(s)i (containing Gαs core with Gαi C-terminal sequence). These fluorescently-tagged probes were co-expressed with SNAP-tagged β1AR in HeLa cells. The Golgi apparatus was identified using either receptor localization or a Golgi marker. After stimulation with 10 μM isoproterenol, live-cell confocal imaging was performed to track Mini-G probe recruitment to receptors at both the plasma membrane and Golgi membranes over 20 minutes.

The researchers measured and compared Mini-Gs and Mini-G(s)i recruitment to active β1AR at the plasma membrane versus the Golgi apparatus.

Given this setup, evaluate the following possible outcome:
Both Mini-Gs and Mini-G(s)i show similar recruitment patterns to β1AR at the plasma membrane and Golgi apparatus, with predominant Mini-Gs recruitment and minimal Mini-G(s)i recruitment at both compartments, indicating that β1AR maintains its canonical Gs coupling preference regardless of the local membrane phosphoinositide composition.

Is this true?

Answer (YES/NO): NO